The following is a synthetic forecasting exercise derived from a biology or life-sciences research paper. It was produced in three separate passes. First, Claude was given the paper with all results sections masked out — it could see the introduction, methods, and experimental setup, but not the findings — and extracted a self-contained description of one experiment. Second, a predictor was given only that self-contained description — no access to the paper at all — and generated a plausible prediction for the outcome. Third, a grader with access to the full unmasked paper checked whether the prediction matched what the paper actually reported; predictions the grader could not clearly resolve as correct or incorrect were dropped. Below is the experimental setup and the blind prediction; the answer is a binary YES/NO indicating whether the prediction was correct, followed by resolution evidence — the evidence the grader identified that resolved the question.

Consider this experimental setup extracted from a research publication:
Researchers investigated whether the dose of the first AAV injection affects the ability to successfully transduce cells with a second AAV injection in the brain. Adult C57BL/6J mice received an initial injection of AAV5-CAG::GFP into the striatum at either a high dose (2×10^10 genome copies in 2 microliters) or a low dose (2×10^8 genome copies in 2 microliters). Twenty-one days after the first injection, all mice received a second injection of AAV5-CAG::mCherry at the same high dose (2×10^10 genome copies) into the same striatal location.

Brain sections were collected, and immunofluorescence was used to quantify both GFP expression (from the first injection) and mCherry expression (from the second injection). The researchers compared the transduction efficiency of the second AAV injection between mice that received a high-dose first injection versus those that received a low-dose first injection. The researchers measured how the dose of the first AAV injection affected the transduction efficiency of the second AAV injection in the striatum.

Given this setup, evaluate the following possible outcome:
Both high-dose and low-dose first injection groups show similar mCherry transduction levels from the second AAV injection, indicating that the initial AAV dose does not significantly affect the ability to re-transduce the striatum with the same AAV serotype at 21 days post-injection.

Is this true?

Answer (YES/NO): NO